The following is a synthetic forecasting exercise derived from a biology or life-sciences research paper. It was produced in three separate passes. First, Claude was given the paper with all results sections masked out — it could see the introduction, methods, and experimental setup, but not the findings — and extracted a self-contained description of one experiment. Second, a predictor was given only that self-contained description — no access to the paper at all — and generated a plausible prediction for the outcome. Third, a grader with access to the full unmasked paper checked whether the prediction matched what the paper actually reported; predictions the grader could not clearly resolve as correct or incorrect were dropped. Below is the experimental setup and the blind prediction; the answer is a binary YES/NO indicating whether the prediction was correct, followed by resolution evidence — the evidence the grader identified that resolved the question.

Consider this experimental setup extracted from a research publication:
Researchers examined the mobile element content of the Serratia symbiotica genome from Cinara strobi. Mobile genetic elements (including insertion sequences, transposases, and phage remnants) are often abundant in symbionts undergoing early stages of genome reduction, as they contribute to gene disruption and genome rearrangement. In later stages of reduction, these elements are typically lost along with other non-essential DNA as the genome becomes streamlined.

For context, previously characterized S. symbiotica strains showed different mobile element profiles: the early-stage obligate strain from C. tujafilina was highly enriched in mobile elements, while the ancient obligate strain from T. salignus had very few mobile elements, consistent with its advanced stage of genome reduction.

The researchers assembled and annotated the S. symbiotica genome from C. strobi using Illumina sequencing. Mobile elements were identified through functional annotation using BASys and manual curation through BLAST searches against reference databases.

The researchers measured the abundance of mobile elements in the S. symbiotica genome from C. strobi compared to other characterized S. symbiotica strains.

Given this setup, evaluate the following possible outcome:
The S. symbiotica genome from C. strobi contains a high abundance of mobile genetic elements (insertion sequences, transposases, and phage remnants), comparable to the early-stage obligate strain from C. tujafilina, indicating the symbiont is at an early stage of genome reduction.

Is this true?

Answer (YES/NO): NO